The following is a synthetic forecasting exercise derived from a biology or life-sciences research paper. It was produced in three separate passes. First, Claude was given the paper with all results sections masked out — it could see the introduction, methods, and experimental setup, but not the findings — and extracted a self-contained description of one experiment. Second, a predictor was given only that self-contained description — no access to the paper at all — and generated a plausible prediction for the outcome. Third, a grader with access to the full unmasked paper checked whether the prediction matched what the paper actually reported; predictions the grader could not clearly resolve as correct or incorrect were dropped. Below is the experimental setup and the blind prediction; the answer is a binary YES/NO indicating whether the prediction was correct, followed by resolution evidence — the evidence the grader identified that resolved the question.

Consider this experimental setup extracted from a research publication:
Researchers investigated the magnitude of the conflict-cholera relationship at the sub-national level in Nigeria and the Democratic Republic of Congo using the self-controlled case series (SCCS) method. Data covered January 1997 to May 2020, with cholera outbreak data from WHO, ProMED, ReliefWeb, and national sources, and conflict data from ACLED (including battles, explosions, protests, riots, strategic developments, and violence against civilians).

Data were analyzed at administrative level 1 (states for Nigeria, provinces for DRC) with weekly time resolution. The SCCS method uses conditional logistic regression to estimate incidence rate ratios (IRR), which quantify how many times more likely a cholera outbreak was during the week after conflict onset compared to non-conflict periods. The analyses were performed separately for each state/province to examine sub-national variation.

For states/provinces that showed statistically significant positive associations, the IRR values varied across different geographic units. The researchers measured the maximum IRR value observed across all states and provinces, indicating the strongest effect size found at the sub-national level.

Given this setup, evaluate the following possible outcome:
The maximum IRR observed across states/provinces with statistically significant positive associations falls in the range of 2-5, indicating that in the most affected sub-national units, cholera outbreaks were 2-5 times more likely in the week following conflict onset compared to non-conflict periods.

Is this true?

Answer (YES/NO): NO